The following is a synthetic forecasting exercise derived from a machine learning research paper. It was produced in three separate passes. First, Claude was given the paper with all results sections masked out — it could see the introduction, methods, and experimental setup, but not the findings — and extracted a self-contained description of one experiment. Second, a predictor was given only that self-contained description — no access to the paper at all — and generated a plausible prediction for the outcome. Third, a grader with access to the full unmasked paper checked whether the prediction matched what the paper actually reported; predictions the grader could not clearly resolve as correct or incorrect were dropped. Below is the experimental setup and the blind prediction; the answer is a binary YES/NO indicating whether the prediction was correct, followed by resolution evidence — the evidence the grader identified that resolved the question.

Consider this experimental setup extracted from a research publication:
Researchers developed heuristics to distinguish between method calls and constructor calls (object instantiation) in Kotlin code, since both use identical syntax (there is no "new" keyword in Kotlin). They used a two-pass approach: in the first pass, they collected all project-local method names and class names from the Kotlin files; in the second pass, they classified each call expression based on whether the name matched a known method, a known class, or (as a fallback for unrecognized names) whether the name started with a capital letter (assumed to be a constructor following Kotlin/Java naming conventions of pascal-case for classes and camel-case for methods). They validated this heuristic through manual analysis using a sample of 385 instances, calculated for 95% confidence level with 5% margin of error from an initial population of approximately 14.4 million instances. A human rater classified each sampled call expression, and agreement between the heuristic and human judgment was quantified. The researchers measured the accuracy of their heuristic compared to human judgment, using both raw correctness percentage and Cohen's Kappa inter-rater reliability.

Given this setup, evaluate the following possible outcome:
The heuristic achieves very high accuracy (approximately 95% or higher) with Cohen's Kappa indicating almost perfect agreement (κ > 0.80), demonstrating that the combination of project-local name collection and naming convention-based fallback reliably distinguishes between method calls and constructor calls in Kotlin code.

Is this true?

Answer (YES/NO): YES